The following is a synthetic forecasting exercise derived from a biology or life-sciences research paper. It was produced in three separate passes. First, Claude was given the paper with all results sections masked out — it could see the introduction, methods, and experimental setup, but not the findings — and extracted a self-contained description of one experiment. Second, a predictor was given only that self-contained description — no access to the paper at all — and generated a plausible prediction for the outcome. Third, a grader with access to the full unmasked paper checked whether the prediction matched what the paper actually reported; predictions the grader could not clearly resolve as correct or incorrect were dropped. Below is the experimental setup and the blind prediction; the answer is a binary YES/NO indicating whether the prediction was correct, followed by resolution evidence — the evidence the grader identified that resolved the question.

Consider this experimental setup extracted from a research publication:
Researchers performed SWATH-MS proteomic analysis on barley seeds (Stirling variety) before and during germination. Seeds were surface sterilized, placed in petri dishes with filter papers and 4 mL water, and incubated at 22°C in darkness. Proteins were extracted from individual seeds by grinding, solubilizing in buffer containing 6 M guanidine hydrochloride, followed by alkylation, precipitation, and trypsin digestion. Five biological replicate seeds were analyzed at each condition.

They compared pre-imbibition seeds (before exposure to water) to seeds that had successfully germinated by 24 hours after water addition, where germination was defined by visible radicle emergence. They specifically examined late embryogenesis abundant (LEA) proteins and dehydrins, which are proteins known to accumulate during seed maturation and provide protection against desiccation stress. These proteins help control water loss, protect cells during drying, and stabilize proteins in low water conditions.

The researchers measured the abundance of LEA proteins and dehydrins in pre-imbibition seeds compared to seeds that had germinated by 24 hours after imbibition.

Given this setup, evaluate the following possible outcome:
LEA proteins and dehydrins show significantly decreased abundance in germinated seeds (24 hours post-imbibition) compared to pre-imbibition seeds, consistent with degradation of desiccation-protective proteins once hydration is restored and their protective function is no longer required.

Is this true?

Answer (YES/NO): YES